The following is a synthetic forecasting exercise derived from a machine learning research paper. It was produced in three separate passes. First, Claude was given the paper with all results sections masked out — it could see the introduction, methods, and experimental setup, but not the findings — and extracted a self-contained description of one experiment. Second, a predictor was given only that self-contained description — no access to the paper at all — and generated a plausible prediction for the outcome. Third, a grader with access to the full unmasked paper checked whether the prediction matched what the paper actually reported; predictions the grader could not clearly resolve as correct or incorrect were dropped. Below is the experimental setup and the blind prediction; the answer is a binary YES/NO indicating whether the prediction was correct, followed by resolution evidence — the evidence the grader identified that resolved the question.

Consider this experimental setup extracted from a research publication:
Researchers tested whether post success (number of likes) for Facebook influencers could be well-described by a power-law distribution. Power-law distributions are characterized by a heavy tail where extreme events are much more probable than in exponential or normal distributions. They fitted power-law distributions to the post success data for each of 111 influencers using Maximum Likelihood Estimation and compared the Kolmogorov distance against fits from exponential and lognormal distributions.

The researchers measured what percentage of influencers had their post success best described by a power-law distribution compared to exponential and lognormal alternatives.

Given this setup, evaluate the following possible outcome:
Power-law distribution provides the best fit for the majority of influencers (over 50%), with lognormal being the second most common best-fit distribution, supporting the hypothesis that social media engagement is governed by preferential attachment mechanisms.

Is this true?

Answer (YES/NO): NO